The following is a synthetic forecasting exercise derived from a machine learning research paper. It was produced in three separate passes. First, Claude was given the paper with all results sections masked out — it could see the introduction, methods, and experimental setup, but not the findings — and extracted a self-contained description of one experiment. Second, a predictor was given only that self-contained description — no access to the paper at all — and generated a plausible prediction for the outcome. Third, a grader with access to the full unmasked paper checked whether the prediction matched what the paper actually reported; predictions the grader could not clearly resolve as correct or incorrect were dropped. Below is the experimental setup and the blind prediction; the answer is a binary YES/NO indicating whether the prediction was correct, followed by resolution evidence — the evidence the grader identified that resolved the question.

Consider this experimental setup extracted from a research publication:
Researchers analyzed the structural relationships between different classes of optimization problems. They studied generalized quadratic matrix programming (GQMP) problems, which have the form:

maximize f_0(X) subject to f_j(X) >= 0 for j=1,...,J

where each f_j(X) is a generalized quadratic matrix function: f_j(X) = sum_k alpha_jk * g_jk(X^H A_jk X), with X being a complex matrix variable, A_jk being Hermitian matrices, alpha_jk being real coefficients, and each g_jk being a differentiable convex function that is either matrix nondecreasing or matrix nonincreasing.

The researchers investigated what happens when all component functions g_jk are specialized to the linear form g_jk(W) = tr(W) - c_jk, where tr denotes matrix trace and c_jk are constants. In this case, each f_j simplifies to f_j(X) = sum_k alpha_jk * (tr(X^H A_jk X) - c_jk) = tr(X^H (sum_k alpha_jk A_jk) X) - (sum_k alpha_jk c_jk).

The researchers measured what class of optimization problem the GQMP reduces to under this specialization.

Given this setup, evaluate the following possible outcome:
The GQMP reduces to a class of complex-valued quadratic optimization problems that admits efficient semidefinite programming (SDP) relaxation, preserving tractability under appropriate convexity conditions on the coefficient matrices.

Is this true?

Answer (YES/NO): NO